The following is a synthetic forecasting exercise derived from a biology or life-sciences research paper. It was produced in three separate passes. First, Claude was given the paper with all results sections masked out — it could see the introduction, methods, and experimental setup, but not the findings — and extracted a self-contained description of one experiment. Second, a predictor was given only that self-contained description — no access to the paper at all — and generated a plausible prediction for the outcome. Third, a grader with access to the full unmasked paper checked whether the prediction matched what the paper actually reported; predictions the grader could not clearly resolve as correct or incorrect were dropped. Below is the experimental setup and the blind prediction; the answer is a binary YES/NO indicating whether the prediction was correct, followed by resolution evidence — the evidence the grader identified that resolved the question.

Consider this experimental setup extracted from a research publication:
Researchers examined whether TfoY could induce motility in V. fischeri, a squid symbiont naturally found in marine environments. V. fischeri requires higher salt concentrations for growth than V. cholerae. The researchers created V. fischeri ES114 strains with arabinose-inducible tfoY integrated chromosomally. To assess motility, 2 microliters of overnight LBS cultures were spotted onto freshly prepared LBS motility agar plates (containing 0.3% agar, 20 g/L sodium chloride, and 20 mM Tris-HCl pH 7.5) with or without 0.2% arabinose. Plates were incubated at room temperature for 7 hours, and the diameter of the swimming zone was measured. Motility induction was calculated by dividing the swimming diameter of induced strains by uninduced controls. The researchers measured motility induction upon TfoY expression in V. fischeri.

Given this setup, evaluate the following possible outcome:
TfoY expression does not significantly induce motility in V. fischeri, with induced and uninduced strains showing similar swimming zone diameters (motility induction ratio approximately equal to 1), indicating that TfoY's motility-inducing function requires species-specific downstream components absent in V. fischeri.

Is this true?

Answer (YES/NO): NO